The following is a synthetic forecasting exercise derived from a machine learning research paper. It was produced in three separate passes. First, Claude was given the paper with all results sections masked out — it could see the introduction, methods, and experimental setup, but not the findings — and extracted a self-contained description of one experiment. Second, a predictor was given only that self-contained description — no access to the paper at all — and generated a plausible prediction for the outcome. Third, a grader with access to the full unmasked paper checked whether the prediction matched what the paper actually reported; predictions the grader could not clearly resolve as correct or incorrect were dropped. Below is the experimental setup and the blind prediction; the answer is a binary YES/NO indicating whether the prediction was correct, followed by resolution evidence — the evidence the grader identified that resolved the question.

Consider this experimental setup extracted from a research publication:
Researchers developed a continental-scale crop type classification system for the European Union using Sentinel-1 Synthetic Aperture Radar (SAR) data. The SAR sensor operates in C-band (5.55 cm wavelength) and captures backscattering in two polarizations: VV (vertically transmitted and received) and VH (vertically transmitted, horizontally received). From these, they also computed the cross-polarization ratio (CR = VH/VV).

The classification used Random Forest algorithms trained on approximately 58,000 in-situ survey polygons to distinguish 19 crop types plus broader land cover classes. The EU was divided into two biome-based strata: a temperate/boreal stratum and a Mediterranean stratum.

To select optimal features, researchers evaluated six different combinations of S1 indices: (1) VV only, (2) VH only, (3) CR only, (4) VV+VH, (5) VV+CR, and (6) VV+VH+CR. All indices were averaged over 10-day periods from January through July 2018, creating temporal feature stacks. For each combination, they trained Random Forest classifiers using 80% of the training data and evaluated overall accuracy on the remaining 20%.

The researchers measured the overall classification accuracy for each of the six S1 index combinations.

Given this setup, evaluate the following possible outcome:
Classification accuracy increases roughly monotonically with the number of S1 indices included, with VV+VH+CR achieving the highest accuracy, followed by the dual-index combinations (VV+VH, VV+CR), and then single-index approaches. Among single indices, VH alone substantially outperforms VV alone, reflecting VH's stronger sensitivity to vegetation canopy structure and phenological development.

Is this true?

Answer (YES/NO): NO